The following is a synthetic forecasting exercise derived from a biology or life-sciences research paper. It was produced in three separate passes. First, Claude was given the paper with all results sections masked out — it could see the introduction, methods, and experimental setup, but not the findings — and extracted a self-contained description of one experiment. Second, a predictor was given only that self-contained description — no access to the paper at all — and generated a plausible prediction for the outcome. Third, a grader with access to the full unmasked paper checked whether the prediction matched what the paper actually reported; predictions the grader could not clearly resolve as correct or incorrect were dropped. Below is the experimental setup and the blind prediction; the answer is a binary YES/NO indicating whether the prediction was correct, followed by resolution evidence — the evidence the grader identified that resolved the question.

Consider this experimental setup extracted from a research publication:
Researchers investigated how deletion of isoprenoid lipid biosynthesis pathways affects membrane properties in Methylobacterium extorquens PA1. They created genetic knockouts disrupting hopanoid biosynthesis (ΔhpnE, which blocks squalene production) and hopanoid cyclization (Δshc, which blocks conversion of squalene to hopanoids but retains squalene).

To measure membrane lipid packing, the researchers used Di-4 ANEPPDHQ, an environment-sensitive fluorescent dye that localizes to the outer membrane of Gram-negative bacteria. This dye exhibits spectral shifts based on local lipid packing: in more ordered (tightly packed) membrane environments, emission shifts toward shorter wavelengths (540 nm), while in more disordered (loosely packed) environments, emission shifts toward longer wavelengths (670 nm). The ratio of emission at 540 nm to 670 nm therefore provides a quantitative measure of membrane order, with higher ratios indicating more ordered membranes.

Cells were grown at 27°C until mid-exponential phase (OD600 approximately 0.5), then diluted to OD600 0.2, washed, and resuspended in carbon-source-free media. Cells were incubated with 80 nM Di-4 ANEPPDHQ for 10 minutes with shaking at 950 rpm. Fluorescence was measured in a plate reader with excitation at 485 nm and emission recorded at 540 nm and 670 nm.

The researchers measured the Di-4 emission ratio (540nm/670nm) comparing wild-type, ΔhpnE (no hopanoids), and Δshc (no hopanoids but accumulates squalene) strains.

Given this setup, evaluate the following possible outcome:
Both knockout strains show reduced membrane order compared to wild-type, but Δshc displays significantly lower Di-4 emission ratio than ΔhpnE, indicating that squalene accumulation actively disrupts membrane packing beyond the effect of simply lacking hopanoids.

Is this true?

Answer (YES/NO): NO